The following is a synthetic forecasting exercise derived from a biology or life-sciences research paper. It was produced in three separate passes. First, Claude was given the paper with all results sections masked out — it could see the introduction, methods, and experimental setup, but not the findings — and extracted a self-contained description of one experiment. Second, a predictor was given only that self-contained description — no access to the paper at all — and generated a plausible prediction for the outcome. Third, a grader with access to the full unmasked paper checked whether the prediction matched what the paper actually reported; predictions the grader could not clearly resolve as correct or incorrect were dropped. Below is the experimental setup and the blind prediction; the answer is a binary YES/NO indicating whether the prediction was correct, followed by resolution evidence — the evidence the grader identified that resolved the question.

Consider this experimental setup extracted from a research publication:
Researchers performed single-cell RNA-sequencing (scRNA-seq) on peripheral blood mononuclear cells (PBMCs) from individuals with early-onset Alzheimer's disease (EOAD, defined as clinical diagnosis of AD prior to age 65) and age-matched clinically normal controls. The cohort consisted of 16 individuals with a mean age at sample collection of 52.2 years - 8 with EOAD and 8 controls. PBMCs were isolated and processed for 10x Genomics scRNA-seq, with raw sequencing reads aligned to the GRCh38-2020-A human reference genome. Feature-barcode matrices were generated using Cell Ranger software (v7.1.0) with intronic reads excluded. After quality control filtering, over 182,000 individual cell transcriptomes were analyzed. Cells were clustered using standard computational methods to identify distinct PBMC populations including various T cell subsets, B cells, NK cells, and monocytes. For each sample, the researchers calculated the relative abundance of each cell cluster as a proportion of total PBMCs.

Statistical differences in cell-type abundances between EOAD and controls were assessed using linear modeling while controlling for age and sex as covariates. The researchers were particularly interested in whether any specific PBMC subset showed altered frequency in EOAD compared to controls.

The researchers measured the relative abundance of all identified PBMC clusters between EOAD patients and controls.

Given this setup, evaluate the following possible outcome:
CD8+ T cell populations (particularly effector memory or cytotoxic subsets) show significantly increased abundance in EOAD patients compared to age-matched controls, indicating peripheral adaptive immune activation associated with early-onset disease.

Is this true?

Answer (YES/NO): NO